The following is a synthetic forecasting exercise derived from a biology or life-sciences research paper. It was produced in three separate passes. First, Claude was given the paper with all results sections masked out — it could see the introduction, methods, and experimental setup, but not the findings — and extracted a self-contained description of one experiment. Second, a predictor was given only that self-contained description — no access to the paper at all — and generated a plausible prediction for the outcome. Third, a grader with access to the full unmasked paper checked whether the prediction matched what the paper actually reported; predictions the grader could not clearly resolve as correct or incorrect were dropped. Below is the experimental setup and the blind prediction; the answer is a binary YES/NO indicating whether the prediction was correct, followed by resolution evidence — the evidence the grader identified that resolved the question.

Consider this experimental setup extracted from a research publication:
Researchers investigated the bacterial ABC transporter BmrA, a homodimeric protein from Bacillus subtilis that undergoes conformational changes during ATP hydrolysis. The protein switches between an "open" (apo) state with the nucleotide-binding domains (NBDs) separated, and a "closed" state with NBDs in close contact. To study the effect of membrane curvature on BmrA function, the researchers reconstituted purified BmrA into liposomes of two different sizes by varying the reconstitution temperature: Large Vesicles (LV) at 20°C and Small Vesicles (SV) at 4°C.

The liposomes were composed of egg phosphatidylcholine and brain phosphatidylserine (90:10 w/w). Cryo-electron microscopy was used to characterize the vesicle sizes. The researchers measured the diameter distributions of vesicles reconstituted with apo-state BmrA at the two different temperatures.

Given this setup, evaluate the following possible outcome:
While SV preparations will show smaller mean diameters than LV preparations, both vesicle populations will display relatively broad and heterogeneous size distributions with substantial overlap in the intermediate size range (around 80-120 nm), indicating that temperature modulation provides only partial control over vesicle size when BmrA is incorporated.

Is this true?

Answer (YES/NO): NO